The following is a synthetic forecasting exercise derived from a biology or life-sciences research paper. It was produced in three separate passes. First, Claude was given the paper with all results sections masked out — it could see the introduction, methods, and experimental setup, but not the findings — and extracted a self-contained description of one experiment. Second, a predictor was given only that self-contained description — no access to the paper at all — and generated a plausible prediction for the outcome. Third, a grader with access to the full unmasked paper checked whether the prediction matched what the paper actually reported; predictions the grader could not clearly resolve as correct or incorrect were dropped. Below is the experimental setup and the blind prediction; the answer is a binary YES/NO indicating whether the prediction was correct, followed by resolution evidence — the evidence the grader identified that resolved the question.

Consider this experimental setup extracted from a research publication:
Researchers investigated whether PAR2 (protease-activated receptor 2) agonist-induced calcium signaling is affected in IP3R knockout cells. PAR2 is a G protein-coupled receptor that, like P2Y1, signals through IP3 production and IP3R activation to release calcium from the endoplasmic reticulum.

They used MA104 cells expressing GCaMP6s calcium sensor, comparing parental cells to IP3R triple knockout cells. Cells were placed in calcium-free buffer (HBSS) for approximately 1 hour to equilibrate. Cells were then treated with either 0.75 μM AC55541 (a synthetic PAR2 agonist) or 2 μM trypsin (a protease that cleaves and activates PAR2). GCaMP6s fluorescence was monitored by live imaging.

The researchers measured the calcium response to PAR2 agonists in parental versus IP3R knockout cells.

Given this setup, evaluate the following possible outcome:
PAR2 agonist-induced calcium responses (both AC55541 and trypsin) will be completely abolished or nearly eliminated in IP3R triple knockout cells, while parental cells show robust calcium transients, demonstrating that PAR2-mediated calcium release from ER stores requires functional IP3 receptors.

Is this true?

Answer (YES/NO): YES